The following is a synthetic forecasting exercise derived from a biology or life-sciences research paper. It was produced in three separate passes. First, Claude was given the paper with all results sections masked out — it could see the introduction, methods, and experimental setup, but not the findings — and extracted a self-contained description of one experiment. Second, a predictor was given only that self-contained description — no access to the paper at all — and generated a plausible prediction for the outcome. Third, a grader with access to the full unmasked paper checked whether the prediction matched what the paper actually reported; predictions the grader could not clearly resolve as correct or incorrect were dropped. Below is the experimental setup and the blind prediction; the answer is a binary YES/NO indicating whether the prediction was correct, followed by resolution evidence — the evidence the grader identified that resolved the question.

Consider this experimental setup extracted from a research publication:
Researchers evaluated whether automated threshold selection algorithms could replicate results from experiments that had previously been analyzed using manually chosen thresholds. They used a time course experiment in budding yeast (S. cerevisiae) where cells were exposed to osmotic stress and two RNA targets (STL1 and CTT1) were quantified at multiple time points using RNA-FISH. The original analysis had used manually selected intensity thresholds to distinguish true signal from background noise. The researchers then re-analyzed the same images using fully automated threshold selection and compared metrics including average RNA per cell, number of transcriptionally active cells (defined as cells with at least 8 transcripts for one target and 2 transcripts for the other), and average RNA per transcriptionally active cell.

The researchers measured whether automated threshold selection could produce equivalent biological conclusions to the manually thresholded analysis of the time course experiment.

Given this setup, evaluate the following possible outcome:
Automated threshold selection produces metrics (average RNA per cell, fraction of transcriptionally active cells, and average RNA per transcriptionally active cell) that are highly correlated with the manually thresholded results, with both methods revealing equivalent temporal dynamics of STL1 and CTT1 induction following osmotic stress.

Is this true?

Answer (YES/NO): NO